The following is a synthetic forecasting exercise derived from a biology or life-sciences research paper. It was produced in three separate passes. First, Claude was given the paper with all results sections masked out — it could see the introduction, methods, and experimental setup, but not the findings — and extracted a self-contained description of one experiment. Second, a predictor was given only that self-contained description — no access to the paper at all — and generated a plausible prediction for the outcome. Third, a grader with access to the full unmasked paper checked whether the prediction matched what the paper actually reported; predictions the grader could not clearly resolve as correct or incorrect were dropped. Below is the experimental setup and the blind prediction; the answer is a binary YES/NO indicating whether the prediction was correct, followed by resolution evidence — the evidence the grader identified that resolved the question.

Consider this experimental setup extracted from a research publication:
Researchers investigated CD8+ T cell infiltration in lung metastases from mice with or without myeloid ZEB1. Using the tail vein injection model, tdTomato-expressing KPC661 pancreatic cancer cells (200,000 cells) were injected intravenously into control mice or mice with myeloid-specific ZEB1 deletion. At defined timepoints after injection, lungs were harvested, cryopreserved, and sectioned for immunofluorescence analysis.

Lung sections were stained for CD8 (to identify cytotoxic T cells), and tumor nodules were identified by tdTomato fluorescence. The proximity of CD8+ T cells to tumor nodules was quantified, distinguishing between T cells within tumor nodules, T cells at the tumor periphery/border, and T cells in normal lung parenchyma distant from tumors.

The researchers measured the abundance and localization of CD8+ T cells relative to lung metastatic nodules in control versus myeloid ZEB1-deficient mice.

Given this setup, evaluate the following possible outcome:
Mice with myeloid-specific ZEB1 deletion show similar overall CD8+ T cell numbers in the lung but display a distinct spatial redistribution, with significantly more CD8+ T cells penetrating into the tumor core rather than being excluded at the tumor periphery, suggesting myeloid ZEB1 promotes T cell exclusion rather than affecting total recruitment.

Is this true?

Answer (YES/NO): NO